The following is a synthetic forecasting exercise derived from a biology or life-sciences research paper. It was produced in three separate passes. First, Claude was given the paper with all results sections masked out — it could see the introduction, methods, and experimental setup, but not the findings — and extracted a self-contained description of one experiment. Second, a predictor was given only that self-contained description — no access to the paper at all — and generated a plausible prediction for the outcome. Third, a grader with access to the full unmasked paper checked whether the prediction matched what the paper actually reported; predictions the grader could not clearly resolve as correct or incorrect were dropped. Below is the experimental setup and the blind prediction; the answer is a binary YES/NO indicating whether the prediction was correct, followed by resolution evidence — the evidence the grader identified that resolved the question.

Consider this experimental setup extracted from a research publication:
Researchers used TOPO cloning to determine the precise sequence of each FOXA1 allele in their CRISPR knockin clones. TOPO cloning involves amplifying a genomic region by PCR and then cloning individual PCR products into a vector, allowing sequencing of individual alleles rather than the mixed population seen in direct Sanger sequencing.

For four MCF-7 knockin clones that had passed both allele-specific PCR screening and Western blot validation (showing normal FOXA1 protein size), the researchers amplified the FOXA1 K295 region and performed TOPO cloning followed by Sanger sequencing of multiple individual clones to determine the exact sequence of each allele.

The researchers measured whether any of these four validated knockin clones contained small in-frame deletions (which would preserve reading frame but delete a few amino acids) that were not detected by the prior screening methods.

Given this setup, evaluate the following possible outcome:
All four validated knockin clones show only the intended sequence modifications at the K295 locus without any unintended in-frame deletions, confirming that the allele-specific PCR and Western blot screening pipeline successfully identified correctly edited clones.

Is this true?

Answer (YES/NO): NO